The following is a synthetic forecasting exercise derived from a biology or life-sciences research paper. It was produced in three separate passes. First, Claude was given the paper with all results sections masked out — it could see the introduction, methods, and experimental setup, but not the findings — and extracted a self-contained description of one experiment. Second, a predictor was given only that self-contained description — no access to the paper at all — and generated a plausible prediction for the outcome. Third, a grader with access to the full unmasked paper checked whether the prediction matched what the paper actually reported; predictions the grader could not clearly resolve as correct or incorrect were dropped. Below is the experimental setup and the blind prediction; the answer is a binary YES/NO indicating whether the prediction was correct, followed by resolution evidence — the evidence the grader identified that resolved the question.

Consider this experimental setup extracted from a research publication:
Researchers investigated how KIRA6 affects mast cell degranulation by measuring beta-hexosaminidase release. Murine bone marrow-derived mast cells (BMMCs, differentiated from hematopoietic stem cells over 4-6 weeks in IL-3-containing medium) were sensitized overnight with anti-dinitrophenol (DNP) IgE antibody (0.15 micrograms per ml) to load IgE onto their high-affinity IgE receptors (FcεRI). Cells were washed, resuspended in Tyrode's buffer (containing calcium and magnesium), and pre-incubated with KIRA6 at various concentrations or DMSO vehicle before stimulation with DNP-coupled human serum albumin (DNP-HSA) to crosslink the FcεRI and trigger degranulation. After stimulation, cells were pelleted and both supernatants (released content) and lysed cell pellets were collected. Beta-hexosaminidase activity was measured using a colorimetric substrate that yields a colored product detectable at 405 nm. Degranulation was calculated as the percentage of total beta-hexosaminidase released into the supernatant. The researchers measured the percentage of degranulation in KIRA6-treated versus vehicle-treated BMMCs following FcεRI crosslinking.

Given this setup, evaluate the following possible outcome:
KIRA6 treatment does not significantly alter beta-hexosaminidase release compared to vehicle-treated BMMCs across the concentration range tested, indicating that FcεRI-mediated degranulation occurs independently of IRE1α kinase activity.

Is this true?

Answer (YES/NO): NO